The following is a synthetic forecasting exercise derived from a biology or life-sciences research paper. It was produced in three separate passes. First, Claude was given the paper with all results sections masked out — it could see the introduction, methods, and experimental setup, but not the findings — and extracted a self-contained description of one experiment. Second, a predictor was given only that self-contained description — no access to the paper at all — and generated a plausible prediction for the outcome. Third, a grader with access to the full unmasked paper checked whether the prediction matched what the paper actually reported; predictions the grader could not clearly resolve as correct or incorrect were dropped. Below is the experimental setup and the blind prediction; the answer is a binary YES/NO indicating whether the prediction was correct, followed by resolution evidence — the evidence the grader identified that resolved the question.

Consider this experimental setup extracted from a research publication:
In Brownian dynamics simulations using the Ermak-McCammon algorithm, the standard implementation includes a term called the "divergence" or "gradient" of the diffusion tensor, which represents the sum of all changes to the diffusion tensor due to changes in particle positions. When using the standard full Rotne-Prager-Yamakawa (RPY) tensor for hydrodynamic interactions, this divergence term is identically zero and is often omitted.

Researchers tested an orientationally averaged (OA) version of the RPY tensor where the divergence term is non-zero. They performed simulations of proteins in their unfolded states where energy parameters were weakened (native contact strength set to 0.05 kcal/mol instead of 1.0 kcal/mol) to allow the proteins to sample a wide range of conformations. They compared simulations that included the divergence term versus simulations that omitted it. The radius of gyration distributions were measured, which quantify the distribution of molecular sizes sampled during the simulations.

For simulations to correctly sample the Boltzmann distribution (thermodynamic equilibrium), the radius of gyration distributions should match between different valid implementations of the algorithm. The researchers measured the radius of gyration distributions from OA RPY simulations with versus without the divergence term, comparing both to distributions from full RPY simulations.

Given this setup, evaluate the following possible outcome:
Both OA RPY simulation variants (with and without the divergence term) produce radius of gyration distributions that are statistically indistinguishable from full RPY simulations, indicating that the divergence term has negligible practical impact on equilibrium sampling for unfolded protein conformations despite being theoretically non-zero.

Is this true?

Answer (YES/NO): NO